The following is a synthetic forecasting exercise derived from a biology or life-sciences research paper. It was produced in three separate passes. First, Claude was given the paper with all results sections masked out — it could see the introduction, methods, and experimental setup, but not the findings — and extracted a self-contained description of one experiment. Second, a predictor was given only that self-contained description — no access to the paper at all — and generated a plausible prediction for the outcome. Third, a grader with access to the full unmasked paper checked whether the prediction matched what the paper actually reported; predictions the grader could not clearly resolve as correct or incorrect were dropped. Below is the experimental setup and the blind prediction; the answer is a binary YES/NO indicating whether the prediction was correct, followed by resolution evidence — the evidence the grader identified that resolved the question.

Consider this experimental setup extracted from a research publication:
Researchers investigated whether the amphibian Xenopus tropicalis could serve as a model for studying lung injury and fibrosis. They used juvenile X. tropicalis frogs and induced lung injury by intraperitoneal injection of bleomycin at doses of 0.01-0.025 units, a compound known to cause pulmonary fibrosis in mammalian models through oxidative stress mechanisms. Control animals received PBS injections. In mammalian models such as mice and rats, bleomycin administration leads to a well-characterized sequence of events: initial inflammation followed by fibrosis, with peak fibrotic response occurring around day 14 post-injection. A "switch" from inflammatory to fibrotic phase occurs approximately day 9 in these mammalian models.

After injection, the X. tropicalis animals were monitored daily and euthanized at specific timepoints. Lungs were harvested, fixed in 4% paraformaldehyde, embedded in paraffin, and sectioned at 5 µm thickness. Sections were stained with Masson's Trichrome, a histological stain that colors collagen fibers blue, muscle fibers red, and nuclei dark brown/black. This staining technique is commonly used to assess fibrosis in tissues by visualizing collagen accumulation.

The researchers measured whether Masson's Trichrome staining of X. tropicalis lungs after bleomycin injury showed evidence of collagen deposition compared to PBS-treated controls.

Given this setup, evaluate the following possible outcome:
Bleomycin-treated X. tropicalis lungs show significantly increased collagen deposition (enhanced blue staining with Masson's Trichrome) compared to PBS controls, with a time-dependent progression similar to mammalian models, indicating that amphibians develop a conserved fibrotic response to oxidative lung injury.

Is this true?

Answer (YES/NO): NO